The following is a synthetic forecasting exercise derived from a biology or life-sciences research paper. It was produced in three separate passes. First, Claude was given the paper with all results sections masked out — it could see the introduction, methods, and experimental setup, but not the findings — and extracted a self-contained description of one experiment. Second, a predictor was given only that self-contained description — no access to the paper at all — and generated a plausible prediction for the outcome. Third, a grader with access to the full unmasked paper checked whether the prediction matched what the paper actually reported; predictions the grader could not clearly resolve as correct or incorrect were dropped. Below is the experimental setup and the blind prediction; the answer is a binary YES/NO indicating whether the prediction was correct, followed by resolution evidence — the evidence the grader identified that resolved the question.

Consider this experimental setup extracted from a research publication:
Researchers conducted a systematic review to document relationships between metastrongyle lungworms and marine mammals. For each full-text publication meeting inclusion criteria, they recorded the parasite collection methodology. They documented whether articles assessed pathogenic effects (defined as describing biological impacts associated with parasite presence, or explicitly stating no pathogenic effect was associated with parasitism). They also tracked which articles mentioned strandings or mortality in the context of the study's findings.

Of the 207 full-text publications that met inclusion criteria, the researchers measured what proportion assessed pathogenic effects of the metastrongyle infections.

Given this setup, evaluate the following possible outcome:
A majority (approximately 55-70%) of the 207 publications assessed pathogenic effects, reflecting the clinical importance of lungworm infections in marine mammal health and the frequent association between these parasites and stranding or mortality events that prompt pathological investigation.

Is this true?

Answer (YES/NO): NO